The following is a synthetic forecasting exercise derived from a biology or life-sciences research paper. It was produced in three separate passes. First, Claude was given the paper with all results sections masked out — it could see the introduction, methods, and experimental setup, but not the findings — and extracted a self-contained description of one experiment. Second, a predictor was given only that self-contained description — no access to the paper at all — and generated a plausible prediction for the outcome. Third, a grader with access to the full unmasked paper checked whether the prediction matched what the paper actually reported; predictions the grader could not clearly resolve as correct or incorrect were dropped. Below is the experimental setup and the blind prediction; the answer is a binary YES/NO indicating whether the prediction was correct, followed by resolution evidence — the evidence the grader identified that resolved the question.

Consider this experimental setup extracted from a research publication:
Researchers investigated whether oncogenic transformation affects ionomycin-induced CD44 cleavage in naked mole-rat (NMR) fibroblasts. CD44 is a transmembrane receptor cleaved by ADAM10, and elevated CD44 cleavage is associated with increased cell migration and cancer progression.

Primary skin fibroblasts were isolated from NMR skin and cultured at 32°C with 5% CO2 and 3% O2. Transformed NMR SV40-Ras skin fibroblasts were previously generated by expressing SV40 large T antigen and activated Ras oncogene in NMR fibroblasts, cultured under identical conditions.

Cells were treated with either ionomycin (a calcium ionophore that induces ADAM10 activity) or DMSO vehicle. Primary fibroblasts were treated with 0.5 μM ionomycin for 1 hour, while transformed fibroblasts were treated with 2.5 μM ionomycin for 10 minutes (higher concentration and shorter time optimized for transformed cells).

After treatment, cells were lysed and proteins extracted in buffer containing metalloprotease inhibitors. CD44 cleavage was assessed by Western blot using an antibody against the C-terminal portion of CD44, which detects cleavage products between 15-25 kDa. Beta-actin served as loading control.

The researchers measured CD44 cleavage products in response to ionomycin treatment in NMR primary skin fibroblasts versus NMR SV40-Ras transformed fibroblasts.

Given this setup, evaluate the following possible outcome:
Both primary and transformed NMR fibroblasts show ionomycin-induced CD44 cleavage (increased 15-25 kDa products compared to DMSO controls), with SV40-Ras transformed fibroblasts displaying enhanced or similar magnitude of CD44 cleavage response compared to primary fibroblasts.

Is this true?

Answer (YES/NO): NO